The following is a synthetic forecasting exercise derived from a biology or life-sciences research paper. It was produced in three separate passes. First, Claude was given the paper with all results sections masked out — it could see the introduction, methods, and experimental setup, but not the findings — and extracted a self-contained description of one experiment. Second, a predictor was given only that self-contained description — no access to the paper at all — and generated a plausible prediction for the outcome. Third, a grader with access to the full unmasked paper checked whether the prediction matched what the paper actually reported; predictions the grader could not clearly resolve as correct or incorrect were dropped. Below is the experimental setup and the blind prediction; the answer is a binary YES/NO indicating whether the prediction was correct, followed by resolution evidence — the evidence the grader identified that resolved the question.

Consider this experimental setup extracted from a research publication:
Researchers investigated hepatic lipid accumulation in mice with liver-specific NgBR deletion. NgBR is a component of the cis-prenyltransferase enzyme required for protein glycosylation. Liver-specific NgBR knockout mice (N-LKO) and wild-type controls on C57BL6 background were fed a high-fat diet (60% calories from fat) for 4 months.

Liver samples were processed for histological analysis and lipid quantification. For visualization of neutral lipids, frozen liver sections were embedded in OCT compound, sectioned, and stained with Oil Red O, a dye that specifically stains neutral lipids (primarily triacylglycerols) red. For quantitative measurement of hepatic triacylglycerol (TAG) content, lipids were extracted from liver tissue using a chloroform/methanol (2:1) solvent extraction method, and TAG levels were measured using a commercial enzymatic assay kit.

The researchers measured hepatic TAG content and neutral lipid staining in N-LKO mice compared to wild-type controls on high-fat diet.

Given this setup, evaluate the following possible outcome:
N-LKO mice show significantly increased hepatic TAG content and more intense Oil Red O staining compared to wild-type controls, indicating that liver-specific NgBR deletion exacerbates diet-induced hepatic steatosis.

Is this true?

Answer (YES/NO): YES